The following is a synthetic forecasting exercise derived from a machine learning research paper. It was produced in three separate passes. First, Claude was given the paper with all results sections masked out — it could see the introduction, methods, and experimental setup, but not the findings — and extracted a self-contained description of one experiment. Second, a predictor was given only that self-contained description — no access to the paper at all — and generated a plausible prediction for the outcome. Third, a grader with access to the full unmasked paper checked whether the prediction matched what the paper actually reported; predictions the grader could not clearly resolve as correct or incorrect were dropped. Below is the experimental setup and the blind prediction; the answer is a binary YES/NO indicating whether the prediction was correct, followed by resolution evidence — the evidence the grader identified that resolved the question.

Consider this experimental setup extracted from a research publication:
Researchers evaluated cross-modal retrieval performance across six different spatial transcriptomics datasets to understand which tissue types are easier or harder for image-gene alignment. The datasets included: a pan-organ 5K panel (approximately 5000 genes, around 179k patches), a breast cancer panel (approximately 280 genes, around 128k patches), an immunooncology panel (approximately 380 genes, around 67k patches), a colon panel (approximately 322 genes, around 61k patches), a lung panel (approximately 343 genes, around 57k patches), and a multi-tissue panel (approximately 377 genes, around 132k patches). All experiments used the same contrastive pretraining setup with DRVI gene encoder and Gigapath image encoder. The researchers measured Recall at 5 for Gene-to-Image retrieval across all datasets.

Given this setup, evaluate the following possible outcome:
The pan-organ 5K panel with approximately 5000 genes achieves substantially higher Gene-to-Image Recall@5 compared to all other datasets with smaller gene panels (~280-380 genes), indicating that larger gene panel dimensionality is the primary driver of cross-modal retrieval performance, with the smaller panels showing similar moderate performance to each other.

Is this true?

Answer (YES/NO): NO